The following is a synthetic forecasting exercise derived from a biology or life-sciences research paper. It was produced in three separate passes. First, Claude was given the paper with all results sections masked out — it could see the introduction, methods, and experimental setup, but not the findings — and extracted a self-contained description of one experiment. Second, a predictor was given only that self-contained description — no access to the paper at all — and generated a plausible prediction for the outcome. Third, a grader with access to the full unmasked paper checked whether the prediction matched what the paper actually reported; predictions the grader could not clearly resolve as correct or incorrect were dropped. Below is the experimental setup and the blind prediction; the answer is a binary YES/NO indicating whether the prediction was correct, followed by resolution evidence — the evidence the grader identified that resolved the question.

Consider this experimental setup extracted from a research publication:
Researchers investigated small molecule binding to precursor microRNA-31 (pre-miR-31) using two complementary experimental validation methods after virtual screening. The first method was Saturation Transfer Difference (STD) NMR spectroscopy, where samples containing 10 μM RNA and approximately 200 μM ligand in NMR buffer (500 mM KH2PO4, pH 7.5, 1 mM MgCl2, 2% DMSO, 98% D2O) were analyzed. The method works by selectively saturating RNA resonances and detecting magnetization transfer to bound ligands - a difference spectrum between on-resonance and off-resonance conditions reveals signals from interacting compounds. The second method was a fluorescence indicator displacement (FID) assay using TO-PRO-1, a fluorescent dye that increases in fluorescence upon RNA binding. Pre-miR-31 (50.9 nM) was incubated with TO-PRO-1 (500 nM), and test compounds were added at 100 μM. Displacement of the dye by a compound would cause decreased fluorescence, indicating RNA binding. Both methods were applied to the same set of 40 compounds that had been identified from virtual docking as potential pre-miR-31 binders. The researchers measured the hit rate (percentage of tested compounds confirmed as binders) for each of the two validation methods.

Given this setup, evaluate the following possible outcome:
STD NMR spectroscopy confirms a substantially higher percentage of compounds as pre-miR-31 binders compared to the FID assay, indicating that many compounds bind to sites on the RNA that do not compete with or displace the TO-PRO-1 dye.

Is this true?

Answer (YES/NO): NO